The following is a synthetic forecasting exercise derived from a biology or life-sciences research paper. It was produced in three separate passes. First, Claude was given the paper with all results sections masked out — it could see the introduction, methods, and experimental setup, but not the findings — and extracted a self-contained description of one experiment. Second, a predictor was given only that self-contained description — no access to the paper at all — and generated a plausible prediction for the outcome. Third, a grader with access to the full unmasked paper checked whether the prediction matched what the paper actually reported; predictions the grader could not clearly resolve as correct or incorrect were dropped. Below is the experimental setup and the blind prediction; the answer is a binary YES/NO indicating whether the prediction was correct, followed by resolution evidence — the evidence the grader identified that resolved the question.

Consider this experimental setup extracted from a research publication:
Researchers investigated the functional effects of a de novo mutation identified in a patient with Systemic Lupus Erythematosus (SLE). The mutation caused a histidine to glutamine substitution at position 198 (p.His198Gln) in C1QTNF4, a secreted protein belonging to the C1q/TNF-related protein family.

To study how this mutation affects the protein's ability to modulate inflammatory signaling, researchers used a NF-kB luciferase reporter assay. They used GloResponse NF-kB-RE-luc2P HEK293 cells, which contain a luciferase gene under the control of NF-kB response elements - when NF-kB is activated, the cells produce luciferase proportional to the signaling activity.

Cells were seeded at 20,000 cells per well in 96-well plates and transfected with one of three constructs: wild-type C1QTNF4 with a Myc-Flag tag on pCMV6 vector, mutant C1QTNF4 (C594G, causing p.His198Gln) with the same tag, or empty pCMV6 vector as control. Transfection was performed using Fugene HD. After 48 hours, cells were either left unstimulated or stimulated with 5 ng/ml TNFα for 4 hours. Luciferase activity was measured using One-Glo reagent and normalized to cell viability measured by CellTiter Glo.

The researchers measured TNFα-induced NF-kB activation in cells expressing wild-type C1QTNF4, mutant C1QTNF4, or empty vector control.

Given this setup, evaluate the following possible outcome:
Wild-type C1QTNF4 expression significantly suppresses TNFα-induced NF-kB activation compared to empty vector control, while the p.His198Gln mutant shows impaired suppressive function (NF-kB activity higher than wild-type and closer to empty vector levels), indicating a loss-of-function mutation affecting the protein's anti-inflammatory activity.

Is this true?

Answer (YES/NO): NO